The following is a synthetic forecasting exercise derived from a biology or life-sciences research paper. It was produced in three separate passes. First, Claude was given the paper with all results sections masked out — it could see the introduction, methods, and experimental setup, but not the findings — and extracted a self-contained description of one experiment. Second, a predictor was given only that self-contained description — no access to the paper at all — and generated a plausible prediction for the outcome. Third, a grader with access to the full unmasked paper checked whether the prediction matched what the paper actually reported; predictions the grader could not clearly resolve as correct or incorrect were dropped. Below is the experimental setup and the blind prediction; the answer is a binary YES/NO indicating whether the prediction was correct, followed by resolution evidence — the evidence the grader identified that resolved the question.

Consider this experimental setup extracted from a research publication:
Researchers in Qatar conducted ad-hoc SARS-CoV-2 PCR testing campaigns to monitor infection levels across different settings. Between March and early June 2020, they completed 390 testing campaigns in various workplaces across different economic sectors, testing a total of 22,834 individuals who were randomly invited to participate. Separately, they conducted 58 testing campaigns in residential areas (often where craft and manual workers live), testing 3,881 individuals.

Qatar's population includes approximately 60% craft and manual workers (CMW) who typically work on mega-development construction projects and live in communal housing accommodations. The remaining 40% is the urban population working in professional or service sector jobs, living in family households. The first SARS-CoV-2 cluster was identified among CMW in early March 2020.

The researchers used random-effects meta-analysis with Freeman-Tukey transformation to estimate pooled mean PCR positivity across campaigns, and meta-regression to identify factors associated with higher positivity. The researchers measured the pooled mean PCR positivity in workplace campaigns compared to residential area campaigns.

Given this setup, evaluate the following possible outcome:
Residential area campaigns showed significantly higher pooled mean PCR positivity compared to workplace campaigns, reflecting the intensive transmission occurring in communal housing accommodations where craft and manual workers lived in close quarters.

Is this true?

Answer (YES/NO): NO